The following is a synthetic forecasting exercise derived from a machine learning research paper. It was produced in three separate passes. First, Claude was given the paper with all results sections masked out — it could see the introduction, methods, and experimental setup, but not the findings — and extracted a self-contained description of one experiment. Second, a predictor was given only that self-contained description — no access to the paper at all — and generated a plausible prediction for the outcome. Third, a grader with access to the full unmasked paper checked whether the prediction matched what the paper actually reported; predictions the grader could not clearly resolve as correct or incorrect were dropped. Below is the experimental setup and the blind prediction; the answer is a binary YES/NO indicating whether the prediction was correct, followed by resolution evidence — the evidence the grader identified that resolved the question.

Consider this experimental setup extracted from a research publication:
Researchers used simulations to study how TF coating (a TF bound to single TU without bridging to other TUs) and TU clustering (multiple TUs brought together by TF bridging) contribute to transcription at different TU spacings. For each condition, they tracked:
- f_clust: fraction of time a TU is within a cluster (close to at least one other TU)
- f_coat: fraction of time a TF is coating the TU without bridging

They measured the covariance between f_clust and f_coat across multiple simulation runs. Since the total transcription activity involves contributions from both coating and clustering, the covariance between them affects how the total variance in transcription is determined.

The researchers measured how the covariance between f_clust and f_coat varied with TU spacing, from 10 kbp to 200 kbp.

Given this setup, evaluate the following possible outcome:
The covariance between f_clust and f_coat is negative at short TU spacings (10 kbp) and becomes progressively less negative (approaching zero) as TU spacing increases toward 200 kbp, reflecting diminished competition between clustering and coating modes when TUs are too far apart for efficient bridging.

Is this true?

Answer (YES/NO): NO